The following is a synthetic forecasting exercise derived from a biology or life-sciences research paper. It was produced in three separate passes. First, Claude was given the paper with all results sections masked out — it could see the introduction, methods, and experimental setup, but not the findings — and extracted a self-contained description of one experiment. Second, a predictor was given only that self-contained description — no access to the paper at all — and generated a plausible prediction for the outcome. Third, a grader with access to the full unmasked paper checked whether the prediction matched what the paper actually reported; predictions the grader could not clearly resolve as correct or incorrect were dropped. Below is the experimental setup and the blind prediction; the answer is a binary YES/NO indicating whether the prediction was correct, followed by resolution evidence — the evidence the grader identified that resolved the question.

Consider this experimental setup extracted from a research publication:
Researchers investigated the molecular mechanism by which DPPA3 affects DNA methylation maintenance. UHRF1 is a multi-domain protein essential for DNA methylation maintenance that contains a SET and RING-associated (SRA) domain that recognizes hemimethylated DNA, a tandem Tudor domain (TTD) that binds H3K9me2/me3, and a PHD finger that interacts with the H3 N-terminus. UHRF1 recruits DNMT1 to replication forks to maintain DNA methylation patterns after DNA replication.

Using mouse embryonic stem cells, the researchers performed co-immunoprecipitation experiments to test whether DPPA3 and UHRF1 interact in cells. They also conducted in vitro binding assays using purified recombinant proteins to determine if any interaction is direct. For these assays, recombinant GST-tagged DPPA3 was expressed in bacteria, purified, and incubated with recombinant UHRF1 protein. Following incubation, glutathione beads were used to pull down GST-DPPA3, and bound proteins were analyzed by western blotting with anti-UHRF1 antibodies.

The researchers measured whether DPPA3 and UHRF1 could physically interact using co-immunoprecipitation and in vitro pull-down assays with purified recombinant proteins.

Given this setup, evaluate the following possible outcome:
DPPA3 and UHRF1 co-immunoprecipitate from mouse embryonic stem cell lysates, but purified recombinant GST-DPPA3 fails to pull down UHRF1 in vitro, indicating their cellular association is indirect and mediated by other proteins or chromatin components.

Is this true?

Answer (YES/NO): NO